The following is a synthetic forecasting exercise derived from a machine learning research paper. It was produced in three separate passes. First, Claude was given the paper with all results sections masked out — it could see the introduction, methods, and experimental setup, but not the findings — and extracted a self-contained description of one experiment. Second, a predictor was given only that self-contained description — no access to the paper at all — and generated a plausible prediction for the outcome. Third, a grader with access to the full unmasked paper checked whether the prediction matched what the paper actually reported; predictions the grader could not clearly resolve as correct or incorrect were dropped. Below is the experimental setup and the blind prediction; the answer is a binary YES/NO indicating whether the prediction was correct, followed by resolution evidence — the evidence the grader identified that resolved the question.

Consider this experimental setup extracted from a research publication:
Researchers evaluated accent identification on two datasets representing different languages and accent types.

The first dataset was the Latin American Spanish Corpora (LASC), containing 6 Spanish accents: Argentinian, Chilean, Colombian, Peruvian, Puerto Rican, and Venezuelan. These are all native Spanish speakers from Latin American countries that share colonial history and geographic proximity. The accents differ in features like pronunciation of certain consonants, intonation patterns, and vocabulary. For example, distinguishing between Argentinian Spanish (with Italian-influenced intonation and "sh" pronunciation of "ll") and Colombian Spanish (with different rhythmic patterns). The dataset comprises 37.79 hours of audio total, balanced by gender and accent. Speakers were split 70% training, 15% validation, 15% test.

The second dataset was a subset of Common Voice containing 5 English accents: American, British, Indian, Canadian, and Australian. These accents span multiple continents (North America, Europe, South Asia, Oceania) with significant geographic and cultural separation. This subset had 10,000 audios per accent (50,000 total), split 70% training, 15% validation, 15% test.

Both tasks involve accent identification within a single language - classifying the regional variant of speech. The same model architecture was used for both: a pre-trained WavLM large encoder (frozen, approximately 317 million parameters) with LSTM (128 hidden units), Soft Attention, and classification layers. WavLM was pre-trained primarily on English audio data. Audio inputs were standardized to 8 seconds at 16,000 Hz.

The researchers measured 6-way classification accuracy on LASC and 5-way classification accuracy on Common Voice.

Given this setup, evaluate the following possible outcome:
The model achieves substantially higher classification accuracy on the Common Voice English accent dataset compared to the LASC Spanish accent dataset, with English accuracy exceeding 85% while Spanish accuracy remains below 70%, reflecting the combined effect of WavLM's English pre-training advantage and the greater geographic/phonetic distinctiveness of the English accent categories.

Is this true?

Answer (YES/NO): NO